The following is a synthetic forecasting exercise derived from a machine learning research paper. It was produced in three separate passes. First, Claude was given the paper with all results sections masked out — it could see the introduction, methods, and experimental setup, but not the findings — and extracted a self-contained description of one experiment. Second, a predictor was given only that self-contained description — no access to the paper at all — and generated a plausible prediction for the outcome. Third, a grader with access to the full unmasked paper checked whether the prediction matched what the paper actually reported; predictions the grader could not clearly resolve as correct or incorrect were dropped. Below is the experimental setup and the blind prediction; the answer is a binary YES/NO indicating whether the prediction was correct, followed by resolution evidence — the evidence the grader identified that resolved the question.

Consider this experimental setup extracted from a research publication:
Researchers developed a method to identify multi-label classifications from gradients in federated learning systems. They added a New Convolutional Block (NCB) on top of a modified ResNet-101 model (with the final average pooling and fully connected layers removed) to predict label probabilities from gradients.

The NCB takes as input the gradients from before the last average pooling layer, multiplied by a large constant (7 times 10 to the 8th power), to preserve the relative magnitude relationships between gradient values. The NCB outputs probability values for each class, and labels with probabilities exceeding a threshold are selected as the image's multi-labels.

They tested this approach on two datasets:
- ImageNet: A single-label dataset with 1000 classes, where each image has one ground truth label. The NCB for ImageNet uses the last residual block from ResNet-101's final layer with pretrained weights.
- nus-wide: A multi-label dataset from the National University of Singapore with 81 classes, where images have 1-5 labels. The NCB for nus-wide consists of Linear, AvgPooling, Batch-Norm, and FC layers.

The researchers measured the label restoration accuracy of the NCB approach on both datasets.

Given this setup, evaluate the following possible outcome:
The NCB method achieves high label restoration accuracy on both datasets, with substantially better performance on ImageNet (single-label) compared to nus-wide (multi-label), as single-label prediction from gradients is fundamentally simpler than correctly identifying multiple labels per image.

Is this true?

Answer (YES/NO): YES